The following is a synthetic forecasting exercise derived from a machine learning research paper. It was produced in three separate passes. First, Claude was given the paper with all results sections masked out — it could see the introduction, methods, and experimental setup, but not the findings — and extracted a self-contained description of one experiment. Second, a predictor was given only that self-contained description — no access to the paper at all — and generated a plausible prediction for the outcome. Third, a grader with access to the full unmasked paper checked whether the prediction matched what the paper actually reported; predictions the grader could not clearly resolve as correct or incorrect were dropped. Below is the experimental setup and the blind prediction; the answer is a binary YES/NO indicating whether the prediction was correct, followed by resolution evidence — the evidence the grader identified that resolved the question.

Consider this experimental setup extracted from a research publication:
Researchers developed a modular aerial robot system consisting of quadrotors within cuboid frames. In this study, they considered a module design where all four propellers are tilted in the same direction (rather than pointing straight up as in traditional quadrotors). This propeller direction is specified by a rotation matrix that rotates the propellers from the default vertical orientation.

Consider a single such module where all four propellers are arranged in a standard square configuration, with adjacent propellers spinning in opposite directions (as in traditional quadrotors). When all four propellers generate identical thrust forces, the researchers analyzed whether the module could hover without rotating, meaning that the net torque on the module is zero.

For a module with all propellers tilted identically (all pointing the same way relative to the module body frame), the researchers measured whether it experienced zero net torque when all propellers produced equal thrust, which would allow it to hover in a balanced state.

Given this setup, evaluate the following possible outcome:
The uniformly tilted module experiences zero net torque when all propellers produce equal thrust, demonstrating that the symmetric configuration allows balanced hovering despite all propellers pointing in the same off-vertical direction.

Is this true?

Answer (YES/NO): YES